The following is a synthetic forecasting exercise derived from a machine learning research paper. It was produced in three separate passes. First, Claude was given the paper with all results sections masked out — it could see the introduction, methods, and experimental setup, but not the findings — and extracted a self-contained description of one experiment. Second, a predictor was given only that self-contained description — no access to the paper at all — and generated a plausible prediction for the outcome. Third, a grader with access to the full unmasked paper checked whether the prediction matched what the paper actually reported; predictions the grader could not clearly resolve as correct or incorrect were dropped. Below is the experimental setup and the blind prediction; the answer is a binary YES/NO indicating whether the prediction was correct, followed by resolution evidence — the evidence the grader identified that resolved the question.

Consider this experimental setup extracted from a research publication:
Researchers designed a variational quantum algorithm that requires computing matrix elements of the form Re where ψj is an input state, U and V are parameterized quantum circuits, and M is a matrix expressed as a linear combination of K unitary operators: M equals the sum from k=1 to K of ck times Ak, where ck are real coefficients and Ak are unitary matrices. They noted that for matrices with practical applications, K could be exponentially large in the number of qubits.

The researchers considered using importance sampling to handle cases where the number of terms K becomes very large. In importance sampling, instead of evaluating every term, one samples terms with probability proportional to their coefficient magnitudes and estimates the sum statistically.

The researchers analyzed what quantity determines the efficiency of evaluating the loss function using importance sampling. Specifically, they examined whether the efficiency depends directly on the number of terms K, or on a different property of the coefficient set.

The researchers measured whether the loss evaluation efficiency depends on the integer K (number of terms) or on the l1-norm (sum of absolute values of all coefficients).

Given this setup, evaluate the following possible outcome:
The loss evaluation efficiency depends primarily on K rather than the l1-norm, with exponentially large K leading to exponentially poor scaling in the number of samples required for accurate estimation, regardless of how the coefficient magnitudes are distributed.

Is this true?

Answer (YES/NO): NO